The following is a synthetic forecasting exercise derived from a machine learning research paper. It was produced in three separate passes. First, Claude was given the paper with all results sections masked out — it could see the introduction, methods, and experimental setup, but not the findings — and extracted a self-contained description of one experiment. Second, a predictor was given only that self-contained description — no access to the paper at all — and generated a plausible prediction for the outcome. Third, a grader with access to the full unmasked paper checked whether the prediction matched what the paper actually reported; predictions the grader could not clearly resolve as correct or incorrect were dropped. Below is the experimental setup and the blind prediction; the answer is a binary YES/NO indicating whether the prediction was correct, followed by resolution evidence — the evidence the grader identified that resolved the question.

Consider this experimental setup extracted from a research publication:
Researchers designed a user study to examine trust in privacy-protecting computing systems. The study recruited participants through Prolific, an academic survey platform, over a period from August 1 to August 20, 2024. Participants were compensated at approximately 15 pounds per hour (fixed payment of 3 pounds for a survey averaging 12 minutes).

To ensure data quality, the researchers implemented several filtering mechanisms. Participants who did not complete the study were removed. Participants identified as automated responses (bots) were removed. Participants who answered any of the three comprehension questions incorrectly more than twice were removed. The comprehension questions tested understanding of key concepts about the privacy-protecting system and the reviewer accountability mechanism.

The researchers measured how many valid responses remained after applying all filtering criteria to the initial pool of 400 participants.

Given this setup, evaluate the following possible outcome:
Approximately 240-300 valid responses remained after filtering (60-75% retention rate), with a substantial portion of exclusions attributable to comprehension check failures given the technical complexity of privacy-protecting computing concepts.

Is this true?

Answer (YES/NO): NO